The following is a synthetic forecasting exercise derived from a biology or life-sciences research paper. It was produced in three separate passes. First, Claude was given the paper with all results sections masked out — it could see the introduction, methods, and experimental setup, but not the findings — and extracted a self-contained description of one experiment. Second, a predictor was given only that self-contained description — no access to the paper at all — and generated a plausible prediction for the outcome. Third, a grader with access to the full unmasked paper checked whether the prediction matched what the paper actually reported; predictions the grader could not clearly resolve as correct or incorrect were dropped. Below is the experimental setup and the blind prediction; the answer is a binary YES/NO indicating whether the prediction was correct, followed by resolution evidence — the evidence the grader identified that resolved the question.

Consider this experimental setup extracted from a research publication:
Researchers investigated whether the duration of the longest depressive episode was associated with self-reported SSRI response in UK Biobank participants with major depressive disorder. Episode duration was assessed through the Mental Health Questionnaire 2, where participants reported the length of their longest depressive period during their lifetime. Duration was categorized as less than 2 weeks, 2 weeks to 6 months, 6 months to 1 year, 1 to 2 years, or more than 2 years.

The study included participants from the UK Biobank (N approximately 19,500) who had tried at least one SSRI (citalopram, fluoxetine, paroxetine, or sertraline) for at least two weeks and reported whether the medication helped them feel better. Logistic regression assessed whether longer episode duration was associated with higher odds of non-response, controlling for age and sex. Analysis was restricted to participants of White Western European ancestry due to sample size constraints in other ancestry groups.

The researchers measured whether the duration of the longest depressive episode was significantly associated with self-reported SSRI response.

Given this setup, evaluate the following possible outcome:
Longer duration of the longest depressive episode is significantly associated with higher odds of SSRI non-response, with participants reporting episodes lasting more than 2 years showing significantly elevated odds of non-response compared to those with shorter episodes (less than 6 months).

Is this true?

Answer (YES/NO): YES